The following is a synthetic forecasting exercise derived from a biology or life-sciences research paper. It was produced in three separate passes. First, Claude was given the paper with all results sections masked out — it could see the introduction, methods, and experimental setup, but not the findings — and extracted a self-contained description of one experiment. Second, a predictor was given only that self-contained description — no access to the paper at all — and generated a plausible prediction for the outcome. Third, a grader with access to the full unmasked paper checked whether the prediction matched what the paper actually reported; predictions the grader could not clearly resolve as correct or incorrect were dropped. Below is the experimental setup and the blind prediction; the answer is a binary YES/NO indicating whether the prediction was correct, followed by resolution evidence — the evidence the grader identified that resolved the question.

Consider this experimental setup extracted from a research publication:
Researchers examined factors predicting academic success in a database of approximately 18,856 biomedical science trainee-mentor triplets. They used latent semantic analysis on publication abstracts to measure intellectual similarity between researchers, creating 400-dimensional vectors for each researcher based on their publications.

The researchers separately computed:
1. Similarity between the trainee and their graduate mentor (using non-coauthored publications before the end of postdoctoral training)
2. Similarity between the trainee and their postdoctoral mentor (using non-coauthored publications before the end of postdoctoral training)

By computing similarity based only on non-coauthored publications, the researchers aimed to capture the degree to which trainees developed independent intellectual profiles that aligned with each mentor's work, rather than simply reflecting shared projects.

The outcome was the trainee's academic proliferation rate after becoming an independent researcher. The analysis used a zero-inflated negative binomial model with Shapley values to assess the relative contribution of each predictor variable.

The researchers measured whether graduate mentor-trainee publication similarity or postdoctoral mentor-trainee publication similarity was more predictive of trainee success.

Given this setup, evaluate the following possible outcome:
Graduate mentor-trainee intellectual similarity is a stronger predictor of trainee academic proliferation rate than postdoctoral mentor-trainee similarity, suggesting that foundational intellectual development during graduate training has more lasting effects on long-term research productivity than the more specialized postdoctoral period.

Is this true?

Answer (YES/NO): NO